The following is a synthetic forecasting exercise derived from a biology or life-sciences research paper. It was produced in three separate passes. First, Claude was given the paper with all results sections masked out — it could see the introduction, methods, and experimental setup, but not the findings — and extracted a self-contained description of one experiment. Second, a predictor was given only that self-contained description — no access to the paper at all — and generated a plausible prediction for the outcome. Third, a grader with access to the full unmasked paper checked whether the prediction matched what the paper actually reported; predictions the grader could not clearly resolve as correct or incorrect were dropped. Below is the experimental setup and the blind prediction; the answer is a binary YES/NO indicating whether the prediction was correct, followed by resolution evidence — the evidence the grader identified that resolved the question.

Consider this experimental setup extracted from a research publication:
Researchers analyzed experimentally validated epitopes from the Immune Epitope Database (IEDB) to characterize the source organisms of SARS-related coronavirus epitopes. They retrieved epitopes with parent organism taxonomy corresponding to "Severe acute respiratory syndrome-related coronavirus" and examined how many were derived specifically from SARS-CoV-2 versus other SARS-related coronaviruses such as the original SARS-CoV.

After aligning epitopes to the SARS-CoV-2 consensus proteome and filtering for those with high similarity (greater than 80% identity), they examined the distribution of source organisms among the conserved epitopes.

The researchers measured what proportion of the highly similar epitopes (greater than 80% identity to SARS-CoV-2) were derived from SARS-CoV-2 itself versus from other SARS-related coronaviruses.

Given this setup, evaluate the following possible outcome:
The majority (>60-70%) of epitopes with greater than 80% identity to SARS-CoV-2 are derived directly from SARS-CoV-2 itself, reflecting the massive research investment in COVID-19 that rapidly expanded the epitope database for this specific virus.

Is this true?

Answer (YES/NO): NO